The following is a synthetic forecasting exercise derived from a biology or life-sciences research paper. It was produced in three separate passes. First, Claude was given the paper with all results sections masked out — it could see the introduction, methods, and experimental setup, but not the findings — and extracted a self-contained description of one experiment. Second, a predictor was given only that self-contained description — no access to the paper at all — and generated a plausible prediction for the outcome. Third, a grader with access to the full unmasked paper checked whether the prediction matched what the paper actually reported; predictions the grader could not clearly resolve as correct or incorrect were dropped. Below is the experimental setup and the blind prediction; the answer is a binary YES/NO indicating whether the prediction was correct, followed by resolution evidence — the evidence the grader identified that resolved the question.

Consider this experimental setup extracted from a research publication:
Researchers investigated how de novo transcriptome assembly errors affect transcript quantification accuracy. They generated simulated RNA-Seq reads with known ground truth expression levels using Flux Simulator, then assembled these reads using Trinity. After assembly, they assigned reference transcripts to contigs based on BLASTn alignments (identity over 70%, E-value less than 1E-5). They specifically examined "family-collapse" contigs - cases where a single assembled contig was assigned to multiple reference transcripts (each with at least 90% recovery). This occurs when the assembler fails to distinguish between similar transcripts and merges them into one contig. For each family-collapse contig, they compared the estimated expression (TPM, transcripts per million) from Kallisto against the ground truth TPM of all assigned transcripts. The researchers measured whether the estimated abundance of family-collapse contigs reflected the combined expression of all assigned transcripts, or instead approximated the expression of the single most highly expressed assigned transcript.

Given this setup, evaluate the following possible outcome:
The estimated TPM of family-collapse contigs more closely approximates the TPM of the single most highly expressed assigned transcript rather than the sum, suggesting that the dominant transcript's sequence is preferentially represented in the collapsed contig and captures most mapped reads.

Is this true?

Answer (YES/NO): YES